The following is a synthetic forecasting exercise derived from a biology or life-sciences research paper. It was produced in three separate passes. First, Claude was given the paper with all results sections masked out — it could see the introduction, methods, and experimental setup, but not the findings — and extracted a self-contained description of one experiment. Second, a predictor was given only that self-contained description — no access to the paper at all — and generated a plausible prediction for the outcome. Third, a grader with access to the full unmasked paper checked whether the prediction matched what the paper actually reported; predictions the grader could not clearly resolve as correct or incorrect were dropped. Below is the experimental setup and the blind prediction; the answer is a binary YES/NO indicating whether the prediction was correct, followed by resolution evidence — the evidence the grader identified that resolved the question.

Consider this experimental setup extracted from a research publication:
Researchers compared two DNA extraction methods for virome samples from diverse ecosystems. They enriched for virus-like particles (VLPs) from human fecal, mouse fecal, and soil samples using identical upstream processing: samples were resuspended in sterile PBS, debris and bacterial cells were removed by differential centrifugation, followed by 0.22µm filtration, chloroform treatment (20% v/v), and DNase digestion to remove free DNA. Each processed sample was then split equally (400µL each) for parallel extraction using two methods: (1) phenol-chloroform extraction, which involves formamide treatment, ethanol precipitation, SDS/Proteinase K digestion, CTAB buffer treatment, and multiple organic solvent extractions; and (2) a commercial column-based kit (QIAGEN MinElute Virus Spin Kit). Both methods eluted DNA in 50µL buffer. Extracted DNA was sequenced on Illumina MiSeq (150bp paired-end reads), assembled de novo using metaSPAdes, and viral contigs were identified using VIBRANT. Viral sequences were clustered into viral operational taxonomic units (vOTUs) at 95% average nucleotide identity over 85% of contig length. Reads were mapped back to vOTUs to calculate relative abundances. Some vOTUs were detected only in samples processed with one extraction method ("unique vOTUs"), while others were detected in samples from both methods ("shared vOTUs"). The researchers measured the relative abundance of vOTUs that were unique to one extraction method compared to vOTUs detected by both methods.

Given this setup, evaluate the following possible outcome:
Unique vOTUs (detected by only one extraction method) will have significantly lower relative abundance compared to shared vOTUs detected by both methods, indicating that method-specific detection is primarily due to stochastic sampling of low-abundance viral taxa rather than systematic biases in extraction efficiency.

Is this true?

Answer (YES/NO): YES